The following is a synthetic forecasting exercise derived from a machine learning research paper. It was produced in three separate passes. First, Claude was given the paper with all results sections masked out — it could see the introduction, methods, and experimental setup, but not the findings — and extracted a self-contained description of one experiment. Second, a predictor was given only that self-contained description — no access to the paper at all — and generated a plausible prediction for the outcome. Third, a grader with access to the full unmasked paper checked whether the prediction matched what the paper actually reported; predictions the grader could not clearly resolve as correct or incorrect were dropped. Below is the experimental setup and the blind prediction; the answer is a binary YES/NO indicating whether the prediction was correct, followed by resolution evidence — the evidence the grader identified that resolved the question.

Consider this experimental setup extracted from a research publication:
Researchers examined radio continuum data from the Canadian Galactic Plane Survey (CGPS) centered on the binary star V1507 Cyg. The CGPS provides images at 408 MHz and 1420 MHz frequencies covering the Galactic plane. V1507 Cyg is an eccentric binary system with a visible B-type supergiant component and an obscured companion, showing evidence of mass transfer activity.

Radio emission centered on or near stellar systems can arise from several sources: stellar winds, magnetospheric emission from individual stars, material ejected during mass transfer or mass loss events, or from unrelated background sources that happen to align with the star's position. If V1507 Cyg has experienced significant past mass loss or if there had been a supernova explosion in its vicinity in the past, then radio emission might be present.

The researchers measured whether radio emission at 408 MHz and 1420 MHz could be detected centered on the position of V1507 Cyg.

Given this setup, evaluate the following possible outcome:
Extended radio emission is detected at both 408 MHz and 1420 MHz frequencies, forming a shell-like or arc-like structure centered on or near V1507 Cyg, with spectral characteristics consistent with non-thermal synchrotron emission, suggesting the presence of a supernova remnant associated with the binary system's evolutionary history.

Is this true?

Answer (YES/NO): NO